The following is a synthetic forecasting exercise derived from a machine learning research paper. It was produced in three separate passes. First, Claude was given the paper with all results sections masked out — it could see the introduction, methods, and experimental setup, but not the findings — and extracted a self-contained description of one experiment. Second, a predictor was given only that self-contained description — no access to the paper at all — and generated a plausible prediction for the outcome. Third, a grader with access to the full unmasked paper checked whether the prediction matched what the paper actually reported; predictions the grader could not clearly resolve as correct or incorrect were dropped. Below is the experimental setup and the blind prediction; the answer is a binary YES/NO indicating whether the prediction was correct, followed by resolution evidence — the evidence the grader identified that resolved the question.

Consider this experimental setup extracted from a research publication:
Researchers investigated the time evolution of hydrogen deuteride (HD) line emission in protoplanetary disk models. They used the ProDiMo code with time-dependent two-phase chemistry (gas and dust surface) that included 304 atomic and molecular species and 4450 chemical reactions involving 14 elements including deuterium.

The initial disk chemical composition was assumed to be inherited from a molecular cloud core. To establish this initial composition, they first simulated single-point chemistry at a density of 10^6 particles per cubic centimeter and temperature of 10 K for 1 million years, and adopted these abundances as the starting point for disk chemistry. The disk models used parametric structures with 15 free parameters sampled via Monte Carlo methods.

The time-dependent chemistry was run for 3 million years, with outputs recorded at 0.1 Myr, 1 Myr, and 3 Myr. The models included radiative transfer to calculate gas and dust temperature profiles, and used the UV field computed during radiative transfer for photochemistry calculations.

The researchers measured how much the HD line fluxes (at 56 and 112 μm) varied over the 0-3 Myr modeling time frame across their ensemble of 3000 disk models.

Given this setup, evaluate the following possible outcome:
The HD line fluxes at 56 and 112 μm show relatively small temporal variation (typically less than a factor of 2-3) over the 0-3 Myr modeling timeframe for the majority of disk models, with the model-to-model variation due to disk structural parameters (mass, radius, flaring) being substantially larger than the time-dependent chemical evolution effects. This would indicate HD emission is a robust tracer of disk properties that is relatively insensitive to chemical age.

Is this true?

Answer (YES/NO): YES